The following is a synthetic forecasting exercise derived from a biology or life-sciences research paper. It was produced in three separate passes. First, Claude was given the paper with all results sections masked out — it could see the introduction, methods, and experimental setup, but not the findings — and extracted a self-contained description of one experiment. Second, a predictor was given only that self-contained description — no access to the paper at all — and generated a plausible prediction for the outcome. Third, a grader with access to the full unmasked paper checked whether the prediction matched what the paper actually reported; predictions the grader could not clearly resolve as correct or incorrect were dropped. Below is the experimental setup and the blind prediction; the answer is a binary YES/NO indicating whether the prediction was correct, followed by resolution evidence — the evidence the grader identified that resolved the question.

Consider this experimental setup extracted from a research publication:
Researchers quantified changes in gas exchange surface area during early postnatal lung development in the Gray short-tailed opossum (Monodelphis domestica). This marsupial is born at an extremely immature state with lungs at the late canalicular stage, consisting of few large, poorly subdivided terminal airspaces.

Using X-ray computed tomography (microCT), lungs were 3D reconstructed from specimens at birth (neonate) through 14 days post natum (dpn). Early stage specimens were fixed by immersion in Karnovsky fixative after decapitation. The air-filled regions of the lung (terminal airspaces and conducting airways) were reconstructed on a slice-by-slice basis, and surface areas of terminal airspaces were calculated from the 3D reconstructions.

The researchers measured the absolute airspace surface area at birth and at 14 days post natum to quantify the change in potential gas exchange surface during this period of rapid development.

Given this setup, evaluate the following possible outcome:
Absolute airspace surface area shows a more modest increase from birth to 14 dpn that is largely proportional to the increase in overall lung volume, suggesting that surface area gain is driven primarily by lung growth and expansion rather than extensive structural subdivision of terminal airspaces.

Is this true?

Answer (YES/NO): NO